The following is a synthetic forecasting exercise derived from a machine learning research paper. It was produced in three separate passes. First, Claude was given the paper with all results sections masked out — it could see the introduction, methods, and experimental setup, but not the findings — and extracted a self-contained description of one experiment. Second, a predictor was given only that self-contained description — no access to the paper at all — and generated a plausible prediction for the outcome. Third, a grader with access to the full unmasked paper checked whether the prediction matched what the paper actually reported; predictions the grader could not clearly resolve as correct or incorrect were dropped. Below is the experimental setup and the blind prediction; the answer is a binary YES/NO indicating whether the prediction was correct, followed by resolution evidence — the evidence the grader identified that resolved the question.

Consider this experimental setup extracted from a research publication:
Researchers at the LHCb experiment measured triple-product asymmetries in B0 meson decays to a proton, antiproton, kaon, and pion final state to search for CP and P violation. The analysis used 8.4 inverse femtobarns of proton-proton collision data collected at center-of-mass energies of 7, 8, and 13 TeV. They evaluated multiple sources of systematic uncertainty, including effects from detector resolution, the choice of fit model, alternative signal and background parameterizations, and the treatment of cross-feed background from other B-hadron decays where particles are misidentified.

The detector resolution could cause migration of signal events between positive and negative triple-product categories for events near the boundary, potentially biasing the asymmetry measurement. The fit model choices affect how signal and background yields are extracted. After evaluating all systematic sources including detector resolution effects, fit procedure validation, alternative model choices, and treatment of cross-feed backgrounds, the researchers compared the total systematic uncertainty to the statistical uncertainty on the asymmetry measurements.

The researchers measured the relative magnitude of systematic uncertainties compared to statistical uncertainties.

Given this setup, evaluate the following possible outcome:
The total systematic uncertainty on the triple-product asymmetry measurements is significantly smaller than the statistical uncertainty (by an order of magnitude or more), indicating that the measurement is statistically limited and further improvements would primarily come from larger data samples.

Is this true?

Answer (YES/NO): YES